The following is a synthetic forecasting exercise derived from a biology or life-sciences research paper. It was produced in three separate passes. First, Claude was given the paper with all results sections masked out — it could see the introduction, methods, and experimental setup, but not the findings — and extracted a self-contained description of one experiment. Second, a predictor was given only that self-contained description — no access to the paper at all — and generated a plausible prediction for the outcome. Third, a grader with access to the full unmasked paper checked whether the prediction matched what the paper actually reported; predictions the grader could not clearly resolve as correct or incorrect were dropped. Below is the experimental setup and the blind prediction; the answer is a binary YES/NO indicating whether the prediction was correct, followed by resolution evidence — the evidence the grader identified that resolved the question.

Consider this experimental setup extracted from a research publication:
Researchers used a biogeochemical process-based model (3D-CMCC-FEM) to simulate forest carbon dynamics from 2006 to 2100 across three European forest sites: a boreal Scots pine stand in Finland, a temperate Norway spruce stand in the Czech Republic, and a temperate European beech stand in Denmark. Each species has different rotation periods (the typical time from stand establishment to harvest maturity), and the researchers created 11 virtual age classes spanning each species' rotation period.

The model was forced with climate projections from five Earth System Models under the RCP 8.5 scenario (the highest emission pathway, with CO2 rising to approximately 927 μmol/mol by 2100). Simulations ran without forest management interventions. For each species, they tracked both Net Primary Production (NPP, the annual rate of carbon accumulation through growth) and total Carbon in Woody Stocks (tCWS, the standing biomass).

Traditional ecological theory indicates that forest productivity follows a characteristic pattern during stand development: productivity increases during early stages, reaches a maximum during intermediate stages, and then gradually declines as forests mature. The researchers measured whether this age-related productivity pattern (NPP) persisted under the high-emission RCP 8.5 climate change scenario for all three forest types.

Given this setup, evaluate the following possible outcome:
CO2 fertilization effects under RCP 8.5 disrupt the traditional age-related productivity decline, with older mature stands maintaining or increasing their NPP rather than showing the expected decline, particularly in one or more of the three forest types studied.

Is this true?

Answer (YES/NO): NO